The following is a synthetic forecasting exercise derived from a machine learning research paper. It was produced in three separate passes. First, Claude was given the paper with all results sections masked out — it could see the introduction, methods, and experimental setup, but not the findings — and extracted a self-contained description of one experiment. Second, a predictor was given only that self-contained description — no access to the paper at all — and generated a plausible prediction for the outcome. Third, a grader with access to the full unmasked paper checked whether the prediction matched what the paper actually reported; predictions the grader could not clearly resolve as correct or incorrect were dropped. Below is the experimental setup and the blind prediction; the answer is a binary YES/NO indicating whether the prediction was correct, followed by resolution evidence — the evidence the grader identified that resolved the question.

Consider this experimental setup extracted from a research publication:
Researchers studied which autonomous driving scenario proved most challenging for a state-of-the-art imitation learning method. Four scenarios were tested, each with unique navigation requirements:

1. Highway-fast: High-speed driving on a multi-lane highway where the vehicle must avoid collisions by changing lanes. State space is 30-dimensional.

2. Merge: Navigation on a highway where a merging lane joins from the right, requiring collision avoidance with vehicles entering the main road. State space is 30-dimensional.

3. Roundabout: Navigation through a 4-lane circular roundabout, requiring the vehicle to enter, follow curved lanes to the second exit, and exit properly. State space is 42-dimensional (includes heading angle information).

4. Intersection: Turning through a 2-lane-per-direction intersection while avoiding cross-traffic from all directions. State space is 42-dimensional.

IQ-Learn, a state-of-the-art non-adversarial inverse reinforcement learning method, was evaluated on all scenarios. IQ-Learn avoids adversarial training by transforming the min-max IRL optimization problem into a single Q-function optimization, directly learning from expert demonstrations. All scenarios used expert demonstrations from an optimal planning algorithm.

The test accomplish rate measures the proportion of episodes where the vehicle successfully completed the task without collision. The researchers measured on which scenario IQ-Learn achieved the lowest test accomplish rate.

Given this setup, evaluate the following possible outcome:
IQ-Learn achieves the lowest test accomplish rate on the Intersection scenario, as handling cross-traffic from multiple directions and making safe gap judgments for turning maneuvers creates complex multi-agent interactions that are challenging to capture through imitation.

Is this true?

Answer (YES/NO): NO